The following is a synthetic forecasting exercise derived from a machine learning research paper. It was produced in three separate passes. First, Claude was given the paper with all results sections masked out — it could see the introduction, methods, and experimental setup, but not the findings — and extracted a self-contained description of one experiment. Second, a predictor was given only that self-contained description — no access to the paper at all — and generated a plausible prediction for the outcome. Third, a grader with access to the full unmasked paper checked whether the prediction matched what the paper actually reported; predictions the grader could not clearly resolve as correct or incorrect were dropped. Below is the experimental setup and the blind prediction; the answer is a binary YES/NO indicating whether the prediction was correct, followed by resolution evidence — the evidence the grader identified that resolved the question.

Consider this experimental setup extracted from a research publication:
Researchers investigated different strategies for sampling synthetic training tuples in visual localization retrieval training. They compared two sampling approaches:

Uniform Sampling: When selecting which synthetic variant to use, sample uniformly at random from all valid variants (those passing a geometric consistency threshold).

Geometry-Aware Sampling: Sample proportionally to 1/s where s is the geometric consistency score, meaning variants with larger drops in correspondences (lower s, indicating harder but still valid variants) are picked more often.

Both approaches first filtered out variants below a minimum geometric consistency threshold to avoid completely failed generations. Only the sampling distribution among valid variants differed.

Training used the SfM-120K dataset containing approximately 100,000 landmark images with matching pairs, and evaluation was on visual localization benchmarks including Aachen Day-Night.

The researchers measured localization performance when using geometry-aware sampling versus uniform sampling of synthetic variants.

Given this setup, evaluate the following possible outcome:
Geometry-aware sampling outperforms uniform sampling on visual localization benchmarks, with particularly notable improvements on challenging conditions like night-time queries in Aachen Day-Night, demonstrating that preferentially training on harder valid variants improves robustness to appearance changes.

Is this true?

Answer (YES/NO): NO